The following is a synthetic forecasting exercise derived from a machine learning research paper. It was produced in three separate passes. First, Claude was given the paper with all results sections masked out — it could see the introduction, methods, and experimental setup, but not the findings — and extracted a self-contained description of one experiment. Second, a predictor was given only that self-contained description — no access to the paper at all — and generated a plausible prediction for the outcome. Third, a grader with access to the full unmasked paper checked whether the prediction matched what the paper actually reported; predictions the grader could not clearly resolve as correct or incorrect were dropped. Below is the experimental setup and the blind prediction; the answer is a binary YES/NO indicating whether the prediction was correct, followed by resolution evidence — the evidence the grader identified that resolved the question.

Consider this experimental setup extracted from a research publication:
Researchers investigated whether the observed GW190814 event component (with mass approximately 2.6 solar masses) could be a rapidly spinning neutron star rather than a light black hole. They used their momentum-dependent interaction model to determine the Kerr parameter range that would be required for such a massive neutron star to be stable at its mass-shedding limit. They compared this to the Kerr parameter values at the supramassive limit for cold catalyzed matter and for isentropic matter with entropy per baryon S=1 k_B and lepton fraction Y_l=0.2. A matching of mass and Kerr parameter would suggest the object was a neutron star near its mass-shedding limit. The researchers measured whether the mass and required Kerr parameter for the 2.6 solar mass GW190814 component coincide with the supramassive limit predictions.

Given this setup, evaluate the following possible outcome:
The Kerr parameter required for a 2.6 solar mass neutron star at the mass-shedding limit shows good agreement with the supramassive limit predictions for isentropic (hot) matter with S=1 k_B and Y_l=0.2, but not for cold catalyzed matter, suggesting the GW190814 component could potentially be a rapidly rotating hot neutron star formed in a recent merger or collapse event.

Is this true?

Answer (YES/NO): NO